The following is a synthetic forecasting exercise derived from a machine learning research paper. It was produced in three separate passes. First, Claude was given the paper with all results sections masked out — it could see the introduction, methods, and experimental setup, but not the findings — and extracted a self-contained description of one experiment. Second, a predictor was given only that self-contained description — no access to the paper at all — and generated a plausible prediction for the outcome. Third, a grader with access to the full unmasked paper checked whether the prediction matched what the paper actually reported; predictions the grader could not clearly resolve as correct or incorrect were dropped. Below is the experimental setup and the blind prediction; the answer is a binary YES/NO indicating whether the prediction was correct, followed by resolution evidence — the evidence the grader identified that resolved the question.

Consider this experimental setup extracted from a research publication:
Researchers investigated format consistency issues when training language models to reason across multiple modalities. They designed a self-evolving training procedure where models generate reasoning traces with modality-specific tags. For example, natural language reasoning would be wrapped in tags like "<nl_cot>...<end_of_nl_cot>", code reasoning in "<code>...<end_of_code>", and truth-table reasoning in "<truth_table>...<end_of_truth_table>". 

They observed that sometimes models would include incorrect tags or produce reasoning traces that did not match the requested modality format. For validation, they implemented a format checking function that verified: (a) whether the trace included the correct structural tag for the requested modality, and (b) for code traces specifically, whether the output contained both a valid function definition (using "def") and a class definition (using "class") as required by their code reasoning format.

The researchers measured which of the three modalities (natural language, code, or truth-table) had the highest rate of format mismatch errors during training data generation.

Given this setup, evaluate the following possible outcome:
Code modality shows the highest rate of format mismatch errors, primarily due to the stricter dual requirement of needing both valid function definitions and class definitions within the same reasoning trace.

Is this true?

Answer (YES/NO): YES